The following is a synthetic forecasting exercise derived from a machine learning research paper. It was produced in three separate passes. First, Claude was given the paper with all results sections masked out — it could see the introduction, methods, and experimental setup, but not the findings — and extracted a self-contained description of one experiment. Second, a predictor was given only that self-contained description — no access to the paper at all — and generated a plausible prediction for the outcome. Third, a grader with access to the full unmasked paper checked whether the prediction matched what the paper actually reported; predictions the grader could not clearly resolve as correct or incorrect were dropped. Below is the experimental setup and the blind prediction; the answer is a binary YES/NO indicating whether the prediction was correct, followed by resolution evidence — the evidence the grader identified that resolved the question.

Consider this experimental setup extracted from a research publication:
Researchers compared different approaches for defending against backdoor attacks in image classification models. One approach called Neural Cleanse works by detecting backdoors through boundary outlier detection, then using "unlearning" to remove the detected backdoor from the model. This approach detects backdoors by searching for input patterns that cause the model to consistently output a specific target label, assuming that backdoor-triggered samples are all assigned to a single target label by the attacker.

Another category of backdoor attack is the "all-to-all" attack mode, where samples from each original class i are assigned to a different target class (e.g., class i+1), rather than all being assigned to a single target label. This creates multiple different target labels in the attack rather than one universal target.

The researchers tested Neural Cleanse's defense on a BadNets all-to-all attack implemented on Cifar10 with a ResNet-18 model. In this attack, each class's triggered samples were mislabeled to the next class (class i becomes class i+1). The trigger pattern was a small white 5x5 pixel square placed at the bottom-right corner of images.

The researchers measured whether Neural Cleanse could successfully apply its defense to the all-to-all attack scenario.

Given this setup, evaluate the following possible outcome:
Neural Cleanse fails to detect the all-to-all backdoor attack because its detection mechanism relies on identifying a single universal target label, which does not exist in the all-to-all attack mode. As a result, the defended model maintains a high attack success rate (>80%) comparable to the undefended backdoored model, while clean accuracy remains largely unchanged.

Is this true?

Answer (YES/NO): NO